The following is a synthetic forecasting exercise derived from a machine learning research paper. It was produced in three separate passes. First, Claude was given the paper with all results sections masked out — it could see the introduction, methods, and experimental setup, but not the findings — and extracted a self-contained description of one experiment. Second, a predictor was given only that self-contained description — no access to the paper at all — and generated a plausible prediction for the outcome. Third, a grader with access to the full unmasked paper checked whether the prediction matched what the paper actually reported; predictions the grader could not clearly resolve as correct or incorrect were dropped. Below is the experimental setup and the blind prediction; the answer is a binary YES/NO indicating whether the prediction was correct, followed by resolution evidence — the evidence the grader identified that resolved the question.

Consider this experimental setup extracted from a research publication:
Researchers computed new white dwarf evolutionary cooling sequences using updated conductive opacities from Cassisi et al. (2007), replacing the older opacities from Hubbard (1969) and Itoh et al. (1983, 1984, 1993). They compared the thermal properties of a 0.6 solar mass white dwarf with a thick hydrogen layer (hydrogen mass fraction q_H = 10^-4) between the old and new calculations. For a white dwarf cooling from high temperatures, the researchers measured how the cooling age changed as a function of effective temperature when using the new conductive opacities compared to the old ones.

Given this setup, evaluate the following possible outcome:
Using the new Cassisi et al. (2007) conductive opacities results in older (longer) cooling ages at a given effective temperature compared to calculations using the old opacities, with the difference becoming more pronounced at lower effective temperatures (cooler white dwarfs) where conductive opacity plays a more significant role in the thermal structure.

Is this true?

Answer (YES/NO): NO